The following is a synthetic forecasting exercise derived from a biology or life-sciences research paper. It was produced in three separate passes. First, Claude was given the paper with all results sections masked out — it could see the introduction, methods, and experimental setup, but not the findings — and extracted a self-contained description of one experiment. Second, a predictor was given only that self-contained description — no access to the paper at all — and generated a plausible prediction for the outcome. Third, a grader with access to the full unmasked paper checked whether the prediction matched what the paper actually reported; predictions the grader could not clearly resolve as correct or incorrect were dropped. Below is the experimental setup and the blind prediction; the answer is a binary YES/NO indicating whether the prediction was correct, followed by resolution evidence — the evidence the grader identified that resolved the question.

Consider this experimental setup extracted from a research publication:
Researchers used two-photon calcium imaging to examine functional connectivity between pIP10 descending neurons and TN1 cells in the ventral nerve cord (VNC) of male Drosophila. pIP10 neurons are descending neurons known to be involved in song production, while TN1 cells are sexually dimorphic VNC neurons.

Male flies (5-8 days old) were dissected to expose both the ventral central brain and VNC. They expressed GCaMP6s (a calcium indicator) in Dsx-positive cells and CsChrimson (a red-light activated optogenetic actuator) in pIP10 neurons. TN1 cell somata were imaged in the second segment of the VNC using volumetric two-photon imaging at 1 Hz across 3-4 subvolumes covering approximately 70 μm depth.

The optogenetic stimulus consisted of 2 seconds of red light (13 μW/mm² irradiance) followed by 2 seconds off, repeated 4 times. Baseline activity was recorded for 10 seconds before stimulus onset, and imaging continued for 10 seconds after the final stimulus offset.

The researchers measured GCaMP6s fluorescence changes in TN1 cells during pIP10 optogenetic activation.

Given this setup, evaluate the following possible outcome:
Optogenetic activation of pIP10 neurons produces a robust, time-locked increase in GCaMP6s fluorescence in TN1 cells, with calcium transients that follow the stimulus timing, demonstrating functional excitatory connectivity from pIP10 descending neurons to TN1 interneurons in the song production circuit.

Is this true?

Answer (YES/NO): NO